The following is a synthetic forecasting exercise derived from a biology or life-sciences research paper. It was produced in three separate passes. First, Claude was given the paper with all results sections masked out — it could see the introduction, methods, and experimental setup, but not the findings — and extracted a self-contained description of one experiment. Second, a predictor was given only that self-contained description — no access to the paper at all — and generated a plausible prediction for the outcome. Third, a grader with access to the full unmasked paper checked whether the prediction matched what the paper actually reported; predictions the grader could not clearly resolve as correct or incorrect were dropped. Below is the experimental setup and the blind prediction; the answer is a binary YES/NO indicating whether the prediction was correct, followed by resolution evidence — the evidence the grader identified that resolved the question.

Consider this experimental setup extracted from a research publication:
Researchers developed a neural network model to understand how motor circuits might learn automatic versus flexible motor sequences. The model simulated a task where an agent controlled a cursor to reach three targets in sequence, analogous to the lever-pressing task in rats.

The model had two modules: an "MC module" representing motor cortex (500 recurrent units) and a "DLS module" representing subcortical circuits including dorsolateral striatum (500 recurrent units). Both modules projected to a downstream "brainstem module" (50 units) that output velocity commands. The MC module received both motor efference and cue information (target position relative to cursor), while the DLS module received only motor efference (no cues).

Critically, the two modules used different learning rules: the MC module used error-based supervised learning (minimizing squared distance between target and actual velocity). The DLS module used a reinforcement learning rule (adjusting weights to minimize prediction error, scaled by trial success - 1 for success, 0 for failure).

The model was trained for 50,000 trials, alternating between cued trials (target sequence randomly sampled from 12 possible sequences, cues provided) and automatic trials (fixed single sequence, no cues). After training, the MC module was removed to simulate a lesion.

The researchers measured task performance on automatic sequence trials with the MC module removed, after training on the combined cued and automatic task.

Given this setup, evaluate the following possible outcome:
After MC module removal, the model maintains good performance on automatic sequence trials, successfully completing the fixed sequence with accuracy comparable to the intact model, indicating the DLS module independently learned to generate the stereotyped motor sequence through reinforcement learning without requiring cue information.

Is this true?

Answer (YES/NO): NO